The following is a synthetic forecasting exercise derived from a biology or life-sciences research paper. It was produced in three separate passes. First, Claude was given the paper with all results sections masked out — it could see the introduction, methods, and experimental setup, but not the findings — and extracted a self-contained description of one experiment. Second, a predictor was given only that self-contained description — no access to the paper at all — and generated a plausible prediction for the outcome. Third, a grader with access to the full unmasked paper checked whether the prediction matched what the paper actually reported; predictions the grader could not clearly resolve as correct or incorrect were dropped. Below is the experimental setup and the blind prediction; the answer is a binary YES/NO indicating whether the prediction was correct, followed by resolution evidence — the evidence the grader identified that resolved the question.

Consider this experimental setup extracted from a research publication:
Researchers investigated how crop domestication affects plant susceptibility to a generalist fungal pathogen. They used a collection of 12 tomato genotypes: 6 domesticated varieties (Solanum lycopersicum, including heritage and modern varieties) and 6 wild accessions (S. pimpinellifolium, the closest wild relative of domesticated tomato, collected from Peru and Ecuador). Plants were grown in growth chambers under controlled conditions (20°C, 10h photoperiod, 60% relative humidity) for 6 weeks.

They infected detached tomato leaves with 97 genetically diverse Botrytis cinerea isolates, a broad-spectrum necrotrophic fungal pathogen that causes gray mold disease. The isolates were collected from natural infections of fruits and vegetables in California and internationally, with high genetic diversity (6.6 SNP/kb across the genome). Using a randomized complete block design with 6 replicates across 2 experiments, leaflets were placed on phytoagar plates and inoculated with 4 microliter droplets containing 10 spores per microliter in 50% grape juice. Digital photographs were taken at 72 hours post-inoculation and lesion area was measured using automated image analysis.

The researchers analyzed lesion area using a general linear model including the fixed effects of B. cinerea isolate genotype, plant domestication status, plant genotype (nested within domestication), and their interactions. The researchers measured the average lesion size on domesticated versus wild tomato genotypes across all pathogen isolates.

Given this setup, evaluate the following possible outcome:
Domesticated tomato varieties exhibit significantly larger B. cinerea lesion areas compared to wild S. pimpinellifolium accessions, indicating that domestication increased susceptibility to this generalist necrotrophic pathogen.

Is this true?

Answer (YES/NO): YES